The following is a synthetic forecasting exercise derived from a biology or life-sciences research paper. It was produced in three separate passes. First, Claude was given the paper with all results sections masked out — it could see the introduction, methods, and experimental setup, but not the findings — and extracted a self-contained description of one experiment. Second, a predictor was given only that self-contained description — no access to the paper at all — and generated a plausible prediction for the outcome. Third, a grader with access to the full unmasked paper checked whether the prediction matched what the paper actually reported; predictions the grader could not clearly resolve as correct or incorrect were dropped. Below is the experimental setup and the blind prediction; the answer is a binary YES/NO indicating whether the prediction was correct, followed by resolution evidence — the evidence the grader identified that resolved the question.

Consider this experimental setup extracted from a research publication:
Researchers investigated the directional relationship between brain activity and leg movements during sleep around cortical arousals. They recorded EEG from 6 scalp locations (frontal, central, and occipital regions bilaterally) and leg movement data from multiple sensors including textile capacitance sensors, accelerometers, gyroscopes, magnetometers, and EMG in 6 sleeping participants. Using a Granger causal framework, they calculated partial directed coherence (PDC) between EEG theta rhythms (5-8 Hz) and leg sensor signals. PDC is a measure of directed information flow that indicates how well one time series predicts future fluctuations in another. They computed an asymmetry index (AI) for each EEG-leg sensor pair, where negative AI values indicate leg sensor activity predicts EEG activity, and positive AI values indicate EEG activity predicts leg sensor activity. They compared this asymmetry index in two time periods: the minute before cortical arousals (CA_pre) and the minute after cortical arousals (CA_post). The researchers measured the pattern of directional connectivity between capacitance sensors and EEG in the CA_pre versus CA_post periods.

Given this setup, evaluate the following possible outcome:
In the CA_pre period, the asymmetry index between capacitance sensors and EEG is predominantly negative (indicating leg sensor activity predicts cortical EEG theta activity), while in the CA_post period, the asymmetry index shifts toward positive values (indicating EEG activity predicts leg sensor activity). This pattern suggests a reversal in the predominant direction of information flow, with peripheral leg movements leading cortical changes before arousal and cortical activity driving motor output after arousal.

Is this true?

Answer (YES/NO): NO